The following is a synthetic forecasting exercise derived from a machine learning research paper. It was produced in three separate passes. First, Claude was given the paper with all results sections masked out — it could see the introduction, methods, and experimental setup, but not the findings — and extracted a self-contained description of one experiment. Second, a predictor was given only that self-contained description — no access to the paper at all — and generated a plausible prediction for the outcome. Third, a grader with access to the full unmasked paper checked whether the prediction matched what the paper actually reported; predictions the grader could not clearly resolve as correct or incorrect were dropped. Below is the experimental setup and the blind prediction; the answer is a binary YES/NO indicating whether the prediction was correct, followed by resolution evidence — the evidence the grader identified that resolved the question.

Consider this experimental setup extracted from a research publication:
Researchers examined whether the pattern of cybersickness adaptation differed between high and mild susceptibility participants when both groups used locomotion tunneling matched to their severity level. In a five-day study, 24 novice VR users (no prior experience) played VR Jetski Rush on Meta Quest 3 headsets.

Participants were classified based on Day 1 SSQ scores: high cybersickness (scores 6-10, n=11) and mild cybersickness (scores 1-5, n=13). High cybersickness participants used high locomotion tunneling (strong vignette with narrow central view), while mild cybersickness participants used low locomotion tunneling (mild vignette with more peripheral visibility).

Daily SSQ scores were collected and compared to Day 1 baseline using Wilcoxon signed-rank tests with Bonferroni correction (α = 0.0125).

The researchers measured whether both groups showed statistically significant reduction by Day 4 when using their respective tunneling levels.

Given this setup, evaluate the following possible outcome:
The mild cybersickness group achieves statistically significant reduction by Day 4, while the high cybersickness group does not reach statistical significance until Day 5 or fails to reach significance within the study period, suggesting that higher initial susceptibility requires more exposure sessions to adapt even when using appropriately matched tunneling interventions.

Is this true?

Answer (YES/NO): NO